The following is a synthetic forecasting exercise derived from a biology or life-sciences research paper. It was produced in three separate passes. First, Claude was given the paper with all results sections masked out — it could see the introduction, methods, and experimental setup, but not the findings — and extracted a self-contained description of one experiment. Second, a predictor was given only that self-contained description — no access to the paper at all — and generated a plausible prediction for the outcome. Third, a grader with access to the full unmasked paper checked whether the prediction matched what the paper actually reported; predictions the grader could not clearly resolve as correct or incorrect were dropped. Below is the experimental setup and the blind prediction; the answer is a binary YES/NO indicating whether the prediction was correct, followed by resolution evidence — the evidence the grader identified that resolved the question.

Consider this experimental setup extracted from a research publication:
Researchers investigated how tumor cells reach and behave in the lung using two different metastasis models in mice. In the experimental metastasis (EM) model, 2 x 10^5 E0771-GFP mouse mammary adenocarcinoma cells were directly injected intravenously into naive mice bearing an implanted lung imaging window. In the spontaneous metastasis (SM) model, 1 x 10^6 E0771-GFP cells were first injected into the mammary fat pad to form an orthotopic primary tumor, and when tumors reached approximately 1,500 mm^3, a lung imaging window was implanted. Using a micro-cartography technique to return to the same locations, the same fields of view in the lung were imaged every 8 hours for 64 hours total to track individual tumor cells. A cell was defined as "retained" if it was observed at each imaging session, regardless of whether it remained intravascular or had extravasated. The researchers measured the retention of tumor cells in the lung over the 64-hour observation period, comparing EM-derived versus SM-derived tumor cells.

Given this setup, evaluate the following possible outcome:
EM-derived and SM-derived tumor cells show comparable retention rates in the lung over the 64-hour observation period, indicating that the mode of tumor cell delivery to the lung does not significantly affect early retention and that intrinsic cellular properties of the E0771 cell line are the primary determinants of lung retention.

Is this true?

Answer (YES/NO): NO